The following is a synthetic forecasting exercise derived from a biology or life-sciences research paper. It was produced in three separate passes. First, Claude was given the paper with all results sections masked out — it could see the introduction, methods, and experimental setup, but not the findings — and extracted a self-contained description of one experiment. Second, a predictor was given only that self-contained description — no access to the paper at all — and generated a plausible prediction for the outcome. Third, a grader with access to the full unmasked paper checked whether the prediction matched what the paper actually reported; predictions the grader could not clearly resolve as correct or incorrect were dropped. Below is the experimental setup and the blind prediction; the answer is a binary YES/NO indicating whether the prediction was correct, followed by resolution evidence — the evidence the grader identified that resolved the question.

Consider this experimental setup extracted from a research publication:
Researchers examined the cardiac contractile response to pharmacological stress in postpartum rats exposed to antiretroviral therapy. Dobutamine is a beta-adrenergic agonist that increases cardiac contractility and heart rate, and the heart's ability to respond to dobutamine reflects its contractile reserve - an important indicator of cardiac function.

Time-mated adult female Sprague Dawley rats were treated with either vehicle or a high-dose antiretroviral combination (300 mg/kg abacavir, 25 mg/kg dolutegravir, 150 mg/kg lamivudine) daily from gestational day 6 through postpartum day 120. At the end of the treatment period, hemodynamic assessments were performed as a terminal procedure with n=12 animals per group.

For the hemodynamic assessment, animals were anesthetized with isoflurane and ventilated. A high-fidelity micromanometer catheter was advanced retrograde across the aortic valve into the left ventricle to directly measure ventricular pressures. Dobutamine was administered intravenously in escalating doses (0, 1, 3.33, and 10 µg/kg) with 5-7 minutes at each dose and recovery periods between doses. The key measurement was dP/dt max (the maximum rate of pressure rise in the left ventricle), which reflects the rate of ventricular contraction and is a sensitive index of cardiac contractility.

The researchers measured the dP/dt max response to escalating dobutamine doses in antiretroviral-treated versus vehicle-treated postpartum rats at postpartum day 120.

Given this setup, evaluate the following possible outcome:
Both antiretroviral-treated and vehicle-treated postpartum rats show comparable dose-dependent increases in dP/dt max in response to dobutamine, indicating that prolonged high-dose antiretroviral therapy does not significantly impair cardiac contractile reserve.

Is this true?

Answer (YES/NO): NO